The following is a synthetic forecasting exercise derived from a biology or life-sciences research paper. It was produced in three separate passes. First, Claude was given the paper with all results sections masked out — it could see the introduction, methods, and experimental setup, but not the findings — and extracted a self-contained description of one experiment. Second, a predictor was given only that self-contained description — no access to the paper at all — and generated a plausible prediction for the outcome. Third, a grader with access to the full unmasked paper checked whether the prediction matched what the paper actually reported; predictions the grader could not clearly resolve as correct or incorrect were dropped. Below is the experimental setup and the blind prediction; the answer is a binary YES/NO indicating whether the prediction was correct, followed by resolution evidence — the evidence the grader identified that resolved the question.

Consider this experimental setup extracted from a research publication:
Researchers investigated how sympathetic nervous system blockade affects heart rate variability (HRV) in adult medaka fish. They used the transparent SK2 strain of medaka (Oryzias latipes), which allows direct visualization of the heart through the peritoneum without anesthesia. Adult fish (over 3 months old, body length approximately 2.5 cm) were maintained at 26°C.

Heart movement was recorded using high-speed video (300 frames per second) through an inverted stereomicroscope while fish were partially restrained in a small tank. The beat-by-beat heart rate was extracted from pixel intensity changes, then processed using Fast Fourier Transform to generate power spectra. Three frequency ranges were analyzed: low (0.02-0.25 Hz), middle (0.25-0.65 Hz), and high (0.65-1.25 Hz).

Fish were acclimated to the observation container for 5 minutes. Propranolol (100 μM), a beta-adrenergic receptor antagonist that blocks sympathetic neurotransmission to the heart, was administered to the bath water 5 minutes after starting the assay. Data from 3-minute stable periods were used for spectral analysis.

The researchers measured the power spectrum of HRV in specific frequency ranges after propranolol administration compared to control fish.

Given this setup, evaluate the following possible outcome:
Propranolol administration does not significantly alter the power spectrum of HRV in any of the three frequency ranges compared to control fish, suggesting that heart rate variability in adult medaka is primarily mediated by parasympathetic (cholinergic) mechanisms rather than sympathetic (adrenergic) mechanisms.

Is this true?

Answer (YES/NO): NO